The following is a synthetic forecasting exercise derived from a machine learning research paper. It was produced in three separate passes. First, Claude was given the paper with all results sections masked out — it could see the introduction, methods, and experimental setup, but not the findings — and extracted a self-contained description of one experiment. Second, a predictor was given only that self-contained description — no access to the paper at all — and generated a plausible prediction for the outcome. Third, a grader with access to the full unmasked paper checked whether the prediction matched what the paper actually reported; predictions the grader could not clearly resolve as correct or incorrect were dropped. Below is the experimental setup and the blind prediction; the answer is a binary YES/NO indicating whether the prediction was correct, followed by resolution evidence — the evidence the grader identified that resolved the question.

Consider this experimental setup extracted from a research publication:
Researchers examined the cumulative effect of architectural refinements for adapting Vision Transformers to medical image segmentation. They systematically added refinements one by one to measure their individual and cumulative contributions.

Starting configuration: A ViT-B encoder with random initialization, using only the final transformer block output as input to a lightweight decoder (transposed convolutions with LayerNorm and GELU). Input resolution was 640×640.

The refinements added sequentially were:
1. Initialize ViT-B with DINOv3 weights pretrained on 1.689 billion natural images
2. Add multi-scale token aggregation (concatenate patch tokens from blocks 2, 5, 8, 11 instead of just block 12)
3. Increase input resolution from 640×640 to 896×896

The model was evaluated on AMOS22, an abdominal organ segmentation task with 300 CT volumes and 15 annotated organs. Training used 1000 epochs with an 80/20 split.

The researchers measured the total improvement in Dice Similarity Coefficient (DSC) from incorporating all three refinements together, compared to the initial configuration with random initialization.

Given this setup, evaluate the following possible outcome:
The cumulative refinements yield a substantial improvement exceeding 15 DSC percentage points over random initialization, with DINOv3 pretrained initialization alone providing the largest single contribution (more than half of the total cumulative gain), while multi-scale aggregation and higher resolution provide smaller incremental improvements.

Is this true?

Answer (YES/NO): NO